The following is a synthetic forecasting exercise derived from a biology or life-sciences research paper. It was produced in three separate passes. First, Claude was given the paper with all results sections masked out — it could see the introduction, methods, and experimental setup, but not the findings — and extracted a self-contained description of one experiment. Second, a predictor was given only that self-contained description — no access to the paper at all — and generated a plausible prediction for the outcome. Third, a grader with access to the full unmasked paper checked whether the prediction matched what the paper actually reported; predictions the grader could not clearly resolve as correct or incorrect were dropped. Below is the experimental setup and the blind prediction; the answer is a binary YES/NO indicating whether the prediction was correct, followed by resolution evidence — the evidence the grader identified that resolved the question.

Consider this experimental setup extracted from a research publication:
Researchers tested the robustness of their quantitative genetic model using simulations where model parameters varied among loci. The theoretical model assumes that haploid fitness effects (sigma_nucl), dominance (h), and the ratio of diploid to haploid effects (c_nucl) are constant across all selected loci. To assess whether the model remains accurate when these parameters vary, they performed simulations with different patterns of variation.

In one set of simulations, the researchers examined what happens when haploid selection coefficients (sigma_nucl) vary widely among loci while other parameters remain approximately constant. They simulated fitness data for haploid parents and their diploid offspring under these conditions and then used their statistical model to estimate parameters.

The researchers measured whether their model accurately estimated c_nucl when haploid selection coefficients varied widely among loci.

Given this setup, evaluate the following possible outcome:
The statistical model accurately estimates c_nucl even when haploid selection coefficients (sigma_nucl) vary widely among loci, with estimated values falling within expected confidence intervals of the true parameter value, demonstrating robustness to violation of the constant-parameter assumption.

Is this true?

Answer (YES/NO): NO